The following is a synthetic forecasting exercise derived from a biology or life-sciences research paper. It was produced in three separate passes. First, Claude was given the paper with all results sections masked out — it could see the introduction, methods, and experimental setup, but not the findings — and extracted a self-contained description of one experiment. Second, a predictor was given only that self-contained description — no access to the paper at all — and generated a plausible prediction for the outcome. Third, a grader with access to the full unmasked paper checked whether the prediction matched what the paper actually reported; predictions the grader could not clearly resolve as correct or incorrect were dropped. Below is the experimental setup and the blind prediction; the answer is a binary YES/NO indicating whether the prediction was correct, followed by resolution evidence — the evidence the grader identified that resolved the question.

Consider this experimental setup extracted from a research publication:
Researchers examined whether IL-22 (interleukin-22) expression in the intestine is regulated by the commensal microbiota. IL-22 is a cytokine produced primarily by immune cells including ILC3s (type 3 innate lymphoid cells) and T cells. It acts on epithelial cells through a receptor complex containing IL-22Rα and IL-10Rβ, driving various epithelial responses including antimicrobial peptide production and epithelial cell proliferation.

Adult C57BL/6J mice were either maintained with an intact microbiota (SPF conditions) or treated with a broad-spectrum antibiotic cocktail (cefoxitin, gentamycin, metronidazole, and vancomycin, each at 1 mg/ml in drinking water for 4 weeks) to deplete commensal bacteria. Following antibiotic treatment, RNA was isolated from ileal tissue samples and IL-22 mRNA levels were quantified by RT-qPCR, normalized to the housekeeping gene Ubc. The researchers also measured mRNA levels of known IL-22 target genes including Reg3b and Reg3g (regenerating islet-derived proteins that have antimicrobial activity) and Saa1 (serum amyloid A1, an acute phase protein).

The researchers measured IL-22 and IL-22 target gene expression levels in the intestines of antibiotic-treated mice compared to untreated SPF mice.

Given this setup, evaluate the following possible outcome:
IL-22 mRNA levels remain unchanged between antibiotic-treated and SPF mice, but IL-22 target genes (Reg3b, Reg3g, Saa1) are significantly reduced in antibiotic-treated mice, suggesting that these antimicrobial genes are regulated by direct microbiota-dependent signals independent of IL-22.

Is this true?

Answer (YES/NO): NO